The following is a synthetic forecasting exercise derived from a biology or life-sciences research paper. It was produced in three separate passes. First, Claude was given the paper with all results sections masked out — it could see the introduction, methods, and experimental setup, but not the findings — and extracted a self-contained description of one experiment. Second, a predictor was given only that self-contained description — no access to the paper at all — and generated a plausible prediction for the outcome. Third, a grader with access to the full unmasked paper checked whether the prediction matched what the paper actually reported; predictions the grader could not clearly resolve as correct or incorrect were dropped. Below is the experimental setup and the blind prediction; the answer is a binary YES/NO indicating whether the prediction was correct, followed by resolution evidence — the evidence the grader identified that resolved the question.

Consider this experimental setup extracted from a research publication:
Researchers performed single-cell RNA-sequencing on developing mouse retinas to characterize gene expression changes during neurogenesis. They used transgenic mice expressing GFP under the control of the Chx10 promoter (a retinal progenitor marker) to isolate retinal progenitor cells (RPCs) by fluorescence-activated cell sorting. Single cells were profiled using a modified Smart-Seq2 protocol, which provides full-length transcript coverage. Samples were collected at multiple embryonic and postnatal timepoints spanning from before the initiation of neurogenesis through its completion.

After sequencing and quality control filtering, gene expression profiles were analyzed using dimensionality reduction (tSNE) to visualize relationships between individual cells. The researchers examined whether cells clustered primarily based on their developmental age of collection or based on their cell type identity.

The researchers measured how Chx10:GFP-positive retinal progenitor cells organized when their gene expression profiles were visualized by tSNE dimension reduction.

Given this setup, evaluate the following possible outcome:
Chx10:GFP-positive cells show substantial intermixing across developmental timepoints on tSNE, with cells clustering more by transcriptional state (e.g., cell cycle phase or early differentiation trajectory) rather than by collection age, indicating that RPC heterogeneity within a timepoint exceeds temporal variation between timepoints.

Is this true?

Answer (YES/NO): NO